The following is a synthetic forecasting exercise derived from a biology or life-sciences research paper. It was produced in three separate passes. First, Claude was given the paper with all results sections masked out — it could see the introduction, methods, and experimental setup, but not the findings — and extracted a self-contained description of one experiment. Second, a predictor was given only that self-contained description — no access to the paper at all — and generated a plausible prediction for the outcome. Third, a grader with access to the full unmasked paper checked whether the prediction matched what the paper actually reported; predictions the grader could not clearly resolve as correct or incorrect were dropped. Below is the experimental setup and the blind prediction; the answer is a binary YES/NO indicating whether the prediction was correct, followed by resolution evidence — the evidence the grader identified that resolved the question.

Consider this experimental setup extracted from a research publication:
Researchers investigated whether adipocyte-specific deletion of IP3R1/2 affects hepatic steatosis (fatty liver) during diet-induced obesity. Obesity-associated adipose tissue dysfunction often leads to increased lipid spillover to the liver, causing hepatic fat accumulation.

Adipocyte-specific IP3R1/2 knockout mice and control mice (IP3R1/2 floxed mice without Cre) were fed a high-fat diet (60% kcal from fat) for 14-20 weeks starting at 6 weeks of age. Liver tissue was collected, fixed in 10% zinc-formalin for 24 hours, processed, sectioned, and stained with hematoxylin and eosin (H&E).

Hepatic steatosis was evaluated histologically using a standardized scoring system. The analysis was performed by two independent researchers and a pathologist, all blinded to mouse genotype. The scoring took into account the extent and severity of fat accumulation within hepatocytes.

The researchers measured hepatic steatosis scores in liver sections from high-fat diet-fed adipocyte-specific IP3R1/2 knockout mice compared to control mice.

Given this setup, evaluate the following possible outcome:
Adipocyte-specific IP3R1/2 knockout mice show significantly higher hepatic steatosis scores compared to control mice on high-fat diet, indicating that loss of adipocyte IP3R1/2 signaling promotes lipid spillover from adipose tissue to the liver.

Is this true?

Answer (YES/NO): NO